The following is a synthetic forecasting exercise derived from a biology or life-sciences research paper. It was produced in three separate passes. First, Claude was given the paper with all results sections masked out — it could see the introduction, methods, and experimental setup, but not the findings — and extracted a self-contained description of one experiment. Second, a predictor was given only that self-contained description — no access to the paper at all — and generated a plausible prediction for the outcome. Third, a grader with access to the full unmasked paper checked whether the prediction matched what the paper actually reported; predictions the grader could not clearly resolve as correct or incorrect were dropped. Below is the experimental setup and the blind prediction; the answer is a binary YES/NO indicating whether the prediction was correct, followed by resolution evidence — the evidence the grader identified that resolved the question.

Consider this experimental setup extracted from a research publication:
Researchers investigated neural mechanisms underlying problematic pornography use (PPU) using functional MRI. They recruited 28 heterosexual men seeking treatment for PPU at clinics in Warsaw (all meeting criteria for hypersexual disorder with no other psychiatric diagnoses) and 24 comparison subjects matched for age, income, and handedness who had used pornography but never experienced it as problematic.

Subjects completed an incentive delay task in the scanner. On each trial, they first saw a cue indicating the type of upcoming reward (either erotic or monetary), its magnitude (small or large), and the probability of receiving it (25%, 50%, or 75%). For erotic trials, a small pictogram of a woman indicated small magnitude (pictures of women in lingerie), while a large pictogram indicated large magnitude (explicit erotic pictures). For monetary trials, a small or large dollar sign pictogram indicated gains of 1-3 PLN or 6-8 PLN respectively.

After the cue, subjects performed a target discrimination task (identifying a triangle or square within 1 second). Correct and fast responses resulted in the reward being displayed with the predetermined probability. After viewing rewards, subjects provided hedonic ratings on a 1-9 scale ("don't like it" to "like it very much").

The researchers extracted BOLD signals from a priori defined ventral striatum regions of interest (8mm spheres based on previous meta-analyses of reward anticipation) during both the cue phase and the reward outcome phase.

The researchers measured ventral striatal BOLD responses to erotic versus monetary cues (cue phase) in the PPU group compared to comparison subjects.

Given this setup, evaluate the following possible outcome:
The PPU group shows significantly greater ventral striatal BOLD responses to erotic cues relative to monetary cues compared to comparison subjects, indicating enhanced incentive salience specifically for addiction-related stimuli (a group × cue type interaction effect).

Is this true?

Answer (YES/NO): YES